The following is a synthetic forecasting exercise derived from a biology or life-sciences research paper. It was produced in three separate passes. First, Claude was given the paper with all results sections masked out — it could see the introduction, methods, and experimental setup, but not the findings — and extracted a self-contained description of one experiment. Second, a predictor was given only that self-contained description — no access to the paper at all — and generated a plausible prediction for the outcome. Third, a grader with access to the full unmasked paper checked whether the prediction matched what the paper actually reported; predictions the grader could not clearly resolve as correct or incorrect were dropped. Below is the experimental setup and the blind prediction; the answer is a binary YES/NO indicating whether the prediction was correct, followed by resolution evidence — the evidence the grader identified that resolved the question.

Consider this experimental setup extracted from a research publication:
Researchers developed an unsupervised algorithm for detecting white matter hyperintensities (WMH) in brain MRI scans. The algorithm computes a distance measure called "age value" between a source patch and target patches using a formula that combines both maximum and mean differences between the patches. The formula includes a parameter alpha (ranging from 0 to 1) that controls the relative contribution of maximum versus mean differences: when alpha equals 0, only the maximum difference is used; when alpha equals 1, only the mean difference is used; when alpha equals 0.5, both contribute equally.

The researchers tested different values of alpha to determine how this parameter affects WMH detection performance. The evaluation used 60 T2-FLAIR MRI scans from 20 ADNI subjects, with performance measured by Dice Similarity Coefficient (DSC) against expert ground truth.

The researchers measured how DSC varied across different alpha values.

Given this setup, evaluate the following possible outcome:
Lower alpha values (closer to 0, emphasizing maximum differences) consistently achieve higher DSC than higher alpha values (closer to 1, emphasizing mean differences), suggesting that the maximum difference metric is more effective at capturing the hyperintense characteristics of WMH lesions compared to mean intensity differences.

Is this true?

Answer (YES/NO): NO